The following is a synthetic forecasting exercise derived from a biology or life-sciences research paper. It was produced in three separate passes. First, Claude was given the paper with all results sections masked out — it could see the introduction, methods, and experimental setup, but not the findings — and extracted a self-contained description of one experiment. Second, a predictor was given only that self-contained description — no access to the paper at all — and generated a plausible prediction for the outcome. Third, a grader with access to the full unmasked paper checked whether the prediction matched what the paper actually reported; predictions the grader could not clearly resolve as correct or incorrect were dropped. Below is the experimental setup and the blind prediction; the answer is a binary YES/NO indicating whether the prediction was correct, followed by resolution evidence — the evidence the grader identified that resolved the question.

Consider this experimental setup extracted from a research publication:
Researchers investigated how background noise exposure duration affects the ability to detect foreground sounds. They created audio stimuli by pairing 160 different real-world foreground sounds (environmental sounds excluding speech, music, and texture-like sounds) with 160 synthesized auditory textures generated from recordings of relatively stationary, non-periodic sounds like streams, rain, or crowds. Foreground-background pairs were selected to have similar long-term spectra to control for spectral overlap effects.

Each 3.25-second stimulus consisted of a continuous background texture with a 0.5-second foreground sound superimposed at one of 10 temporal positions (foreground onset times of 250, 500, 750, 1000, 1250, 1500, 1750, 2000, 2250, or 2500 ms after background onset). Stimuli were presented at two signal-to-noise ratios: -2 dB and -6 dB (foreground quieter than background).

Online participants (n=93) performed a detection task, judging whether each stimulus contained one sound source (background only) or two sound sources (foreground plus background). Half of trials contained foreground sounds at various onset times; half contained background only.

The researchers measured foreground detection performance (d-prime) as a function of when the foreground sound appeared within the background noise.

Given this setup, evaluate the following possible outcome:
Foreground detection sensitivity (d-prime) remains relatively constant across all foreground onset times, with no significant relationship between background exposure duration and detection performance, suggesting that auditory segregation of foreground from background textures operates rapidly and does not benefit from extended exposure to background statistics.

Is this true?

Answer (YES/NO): NO